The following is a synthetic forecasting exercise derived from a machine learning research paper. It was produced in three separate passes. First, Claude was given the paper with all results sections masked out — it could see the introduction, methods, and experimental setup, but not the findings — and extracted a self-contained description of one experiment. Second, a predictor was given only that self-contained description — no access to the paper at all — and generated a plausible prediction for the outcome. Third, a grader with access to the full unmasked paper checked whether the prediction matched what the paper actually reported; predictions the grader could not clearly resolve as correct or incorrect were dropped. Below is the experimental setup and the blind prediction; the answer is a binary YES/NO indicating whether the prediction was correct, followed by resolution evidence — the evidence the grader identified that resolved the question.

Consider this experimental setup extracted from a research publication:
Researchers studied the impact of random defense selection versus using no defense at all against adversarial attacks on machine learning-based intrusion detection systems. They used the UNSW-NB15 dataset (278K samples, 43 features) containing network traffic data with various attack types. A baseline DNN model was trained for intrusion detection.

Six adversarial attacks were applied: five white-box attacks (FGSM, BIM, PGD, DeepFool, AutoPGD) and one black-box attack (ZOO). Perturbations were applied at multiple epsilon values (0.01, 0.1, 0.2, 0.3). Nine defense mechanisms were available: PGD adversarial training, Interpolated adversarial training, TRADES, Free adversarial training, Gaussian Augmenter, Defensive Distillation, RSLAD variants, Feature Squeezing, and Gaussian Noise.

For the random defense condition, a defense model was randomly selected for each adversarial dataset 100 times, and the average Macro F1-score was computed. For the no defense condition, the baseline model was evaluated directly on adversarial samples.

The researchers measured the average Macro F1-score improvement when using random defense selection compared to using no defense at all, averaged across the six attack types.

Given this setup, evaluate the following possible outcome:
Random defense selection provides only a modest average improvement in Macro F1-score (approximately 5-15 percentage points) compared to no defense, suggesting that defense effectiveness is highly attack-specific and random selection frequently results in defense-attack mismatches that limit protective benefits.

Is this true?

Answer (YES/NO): NO